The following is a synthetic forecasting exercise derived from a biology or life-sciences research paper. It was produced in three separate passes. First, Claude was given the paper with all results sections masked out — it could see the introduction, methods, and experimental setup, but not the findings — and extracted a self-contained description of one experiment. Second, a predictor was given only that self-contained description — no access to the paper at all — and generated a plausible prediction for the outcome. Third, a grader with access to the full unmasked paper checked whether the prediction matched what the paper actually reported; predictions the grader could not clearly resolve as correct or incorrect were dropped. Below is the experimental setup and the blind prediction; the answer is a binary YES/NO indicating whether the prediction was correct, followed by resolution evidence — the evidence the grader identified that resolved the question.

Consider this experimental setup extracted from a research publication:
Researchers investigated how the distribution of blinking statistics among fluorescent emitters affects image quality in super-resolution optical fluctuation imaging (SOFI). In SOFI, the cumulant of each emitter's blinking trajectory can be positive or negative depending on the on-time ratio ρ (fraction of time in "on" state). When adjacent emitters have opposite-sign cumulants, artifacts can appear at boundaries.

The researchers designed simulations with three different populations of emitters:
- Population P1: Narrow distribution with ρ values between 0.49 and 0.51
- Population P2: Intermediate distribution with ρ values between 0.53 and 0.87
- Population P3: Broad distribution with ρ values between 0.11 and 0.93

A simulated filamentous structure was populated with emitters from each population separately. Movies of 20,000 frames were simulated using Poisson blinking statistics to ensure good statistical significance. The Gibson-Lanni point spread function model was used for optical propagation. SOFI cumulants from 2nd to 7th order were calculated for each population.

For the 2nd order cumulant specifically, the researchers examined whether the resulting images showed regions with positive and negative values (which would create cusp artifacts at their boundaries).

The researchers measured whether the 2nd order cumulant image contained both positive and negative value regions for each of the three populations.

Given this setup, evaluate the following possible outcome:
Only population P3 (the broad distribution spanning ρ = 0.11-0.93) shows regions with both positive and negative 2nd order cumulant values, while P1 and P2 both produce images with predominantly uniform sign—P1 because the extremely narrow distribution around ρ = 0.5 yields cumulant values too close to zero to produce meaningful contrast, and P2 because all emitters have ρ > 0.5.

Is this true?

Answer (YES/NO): NO